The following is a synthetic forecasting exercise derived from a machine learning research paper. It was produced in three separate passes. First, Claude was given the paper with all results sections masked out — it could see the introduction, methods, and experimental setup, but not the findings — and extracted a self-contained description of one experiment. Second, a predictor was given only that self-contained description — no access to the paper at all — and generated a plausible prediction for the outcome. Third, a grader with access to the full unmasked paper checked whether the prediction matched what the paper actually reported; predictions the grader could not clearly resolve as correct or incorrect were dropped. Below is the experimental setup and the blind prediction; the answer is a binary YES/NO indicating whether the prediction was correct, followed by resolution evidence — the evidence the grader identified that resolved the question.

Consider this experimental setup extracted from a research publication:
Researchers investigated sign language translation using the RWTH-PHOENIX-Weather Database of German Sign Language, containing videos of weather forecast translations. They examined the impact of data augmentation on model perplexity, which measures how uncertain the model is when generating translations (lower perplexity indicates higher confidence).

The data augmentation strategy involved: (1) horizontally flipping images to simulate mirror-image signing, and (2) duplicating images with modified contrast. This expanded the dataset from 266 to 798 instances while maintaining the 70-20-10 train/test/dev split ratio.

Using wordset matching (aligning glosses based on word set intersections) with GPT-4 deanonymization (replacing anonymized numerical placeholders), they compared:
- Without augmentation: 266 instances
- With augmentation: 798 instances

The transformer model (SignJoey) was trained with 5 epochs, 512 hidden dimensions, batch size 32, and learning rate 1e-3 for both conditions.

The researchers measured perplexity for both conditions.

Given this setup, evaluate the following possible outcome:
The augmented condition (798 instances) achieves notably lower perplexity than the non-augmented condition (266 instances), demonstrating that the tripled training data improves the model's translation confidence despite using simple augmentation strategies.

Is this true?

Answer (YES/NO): YES